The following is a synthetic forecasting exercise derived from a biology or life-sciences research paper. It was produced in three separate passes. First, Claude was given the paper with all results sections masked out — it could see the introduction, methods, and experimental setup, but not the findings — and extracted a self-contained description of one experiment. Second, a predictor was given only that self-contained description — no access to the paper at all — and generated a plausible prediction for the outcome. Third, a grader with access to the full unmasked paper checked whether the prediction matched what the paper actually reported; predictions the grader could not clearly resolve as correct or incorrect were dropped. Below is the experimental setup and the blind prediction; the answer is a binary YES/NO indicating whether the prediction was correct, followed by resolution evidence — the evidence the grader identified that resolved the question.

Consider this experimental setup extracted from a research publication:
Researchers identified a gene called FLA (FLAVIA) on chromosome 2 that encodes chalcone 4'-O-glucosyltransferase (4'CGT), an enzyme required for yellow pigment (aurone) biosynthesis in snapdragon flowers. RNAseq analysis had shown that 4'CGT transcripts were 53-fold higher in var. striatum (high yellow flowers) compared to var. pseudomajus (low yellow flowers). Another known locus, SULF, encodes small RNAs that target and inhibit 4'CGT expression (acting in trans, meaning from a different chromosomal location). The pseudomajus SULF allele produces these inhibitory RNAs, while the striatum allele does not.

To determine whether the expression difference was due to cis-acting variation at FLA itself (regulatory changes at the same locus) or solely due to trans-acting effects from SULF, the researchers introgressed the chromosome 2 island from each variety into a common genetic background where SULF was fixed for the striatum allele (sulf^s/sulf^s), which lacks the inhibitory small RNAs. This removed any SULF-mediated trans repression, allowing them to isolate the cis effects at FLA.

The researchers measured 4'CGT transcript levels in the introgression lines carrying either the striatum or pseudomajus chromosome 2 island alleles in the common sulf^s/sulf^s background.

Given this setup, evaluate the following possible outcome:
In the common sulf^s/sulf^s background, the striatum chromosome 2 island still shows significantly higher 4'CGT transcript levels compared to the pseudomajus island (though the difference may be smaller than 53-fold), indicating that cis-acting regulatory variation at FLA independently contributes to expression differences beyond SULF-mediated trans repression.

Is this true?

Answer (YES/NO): YES